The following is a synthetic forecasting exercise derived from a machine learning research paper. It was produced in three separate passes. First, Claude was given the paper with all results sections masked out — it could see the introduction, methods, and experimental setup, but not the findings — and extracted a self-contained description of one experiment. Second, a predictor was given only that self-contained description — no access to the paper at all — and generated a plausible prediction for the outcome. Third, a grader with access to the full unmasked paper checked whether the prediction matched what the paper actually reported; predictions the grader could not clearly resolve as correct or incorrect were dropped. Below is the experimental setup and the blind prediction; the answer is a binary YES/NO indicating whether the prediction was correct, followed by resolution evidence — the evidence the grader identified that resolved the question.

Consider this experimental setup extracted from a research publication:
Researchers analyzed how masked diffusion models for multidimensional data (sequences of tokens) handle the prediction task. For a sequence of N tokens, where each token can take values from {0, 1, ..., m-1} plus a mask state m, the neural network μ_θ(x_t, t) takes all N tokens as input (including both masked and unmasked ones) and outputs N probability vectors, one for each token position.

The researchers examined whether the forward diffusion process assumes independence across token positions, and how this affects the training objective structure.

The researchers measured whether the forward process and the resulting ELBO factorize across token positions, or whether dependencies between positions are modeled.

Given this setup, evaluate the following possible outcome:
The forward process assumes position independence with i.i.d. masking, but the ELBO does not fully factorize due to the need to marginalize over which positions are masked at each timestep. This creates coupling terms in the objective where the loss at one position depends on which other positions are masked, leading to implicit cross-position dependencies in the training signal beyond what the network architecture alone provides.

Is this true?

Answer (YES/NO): NO